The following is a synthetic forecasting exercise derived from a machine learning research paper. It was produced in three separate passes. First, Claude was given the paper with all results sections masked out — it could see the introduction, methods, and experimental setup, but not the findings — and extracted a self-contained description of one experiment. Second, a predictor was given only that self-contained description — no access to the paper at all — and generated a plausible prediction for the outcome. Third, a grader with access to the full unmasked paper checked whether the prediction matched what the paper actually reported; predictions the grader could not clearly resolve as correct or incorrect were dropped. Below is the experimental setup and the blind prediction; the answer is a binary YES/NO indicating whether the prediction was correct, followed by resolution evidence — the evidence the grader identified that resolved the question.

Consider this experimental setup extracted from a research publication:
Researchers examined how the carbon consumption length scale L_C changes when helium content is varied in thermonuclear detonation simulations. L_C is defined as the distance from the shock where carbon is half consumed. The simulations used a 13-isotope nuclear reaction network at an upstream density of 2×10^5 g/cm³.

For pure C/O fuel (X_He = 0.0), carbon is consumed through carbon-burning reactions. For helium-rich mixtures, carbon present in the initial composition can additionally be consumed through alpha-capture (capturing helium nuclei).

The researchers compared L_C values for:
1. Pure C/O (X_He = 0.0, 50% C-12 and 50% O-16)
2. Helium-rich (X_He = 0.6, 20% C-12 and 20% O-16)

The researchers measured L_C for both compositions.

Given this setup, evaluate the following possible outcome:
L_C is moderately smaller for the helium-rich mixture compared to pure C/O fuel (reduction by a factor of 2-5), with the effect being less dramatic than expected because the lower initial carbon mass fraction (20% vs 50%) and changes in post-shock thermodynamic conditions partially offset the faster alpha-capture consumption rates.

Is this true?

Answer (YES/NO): YES